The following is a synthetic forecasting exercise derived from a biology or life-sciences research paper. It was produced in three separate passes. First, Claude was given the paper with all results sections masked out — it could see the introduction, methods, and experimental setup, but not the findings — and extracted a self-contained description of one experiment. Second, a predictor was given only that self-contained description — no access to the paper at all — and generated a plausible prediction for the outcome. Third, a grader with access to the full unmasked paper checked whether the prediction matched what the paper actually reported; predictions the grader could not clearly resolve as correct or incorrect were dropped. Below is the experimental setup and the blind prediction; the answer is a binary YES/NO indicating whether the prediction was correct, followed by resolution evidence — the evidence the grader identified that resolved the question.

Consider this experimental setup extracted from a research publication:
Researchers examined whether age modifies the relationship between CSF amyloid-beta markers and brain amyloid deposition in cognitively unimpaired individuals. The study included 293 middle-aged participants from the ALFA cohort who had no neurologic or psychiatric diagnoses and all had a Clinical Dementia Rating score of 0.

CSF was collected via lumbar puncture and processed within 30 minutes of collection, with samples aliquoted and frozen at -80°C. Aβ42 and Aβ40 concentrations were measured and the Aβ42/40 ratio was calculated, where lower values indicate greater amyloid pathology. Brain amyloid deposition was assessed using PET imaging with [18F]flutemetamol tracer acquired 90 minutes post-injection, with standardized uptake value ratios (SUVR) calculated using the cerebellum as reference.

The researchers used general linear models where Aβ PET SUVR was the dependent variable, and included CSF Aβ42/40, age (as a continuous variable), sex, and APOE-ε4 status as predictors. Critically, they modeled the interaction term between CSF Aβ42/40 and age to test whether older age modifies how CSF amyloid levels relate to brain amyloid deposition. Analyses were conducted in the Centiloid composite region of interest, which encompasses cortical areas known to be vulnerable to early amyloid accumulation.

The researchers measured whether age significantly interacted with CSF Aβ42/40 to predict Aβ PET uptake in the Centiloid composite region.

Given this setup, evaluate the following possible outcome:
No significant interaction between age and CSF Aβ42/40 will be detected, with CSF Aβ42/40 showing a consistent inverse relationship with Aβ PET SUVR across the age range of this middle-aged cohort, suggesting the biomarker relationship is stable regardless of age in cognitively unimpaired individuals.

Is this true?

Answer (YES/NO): NO